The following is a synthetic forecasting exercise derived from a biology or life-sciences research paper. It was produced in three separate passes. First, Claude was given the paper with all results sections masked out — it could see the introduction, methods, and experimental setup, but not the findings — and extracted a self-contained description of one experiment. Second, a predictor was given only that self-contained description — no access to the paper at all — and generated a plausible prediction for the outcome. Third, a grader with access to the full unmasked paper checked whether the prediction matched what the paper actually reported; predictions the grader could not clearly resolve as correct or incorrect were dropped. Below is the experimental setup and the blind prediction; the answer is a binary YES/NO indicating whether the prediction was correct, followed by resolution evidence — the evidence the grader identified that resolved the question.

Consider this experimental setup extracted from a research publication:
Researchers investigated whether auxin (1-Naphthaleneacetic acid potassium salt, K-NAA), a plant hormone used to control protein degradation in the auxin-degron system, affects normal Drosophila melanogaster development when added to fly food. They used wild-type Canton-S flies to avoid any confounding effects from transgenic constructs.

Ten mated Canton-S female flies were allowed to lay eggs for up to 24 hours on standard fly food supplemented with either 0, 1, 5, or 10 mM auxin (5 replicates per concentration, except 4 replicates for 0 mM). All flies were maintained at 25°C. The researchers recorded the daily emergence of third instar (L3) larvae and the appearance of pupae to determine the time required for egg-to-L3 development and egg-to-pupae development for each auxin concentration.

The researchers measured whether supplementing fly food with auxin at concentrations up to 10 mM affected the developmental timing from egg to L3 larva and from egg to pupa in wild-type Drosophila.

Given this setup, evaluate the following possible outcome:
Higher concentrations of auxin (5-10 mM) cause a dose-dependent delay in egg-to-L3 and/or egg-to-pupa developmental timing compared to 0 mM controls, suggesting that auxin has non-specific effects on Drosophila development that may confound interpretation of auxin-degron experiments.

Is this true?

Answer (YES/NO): NO